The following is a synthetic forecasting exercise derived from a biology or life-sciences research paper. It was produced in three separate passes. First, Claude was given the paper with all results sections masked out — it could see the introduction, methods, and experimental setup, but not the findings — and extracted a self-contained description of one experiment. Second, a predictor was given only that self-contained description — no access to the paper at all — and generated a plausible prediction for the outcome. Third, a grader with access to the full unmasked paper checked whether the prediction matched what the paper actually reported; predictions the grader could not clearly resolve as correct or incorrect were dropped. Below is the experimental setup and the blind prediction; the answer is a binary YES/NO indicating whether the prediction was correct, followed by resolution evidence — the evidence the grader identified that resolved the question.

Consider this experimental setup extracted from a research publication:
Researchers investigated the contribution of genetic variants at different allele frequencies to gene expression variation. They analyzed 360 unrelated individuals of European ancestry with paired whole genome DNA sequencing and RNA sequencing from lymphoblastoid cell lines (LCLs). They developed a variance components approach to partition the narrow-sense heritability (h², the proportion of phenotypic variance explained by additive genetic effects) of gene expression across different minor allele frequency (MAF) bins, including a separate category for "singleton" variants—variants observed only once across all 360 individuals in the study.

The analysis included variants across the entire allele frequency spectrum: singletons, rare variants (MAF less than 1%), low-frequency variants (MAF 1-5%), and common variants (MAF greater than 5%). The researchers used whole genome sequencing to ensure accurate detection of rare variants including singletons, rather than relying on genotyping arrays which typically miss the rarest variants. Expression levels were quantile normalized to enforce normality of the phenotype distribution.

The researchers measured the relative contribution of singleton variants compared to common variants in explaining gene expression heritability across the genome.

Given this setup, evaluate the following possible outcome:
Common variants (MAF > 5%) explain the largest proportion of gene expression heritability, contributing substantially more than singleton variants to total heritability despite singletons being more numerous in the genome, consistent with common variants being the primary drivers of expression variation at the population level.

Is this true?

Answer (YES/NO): NO